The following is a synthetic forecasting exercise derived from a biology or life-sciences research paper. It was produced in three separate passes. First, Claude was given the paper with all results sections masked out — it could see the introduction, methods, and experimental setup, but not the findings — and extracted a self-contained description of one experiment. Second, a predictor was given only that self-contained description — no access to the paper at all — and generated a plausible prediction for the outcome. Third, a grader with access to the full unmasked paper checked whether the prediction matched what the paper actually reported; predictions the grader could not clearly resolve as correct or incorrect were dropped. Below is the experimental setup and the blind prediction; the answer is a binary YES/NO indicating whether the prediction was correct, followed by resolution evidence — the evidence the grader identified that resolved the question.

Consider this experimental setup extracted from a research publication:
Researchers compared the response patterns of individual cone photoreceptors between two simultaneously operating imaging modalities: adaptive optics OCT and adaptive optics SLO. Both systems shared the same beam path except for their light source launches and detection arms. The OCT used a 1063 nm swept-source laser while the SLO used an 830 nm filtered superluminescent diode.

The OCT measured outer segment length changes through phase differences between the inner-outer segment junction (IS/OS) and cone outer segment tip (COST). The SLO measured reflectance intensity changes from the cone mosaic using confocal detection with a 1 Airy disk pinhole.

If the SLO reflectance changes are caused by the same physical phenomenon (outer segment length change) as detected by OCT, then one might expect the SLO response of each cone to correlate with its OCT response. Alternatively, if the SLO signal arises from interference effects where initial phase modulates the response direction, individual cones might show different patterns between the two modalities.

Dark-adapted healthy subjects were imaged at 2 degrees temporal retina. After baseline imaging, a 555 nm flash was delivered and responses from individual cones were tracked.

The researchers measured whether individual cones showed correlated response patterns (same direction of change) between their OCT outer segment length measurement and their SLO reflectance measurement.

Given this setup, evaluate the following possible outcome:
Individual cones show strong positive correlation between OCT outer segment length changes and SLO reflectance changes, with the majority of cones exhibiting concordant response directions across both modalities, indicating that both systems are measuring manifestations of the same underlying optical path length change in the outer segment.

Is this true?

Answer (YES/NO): NO